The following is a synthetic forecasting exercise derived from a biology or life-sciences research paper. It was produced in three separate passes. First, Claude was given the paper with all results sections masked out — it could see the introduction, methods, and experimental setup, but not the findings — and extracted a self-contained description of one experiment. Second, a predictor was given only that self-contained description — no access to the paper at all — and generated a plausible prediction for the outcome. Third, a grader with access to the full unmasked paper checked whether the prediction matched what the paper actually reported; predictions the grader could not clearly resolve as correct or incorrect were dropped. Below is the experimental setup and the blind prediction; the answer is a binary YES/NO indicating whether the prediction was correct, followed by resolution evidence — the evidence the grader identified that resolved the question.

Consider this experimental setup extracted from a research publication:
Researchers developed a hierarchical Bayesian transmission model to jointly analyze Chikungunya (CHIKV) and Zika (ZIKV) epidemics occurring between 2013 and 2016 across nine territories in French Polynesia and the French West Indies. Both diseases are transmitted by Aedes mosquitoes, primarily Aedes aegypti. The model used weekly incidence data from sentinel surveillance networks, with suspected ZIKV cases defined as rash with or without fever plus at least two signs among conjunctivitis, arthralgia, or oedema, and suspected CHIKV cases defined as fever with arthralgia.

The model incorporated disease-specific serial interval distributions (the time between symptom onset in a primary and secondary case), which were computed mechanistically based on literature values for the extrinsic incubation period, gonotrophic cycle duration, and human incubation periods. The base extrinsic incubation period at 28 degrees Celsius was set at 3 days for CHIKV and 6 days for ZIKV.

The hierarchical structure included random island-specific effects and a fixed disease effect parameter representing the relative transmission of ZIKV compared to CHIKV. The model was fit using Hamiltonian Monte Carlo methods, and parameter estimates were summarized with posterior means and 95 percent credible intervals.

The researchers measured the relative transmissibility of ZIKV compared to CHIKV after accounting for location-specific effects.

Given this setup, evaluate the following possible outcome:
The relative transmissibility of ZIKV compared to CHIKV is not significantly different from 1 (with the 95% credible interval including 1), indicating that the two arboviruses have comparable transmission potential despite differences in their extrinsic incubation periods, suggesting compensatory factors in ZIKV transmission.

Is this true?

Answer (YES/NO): YES